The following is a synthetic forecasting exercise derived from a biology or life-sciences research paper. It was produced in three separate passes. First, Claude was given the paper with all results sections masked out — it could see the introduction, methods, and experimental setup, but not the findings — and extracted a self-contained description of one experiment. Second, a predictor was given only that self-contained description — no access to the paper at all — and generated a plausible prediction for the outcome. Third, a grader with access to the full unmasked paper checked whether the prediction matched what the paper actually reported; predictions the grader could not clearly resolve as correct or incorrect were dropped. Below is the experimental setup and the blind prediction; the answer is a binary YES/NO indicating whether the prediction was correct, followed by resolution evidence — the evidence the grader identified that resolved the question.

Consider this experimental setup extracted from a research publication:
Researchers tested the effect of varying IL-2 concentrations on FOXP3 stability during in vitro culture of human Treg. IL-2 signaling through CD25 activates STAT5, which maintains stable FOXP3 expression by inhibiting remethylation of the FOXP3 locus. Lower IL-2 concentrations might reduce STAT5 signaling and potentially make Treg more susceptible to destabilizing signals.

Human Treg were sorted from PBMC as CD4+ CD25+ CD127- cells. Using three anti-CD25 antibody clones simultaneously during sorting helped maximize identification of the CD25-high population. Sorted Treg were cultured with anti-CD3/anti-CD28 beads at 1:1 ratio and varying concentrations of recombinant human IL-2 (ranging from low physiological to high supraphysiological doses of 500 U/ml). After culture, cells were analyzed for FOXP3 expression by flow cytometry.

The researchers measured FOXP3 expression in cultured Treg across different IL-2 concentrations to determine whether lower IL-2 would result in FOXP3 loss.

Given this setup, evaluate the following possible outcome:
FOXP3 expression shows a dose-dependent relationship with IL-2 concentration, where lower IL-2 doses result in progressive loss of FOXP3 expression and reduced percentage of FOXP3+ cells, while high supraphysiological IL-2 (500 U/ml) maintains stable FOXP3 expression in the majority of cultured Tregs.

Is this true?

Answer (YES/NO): NO